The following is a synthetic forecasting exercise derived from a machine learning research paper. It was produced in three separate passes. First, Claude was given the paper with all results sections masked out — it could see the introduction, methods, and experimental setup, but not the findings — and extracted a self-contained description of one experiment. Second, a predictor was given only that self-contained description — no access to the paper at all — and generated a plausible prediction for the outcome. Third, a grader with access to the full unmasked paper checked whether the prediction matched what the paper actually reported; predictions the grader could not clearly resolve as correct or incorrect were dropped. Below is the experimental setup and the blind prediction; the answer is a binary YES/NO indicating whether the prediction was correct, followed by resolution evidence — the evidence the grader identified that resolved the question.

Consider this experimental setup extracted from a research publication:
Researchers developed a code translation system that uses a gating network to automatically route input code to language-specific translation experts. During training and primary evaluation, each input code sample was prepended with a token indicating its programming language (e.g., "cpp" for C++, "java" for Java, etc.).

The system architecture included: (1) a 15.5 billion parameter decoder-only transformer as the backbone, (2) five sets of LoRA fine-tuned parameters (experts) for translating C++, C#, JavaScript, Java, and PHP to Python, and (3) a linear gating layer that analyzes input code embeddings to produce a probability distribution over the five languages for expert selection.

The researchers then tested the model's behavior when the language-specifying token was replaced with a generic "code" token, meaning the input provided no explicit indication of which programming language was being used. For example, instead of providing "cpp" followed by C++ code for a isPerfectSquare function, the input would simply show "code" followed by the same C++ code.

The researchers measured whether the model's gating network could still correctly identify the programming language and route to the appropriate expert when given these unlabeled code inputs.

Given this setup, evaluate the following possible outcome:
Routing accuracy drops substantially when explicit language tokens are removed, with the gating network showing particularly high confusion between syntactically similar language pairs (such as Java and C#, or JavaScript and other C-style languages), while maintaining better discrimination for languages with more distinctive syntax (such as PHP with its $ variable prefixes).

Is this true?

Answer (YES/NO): NO